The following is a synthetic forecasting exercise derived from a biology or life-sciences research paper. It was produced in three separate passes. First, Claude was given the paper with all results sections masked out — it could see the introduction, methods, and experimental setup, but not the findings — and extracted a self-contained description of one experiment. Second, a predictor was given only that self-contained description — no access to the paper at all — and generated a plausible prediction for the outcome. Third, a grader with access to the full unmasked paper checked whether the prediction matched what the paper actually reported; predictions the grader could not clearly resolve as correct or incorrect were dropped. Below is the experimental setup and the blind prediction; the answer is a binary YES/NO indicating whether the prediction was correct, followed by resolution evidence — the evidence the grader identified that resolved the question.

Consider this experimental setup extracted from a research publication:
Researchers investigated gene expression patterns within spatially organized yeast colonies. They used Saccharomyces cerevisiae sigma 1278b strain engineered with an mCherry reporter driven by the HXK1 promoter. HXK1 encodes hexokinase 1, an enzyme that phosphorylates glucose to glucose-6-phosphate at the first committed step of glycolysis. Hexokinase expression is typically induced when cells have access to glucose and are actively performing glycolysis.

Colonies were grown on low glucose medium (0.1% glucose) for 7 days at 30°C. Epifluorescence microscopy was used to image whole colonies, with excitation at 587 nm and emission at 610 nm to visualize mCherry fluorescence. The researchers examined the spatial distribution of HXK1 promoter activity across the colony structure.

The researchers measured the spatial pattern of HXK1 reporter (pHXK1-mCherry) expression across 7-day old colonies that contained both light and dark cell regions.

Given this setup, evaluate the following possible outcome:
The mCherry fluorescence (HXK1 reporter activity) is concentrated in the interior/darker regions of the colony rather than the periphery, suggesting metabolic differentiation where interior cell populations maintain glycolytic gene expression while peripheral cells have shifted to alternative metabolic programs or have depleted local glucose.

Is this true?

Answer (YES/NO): NO